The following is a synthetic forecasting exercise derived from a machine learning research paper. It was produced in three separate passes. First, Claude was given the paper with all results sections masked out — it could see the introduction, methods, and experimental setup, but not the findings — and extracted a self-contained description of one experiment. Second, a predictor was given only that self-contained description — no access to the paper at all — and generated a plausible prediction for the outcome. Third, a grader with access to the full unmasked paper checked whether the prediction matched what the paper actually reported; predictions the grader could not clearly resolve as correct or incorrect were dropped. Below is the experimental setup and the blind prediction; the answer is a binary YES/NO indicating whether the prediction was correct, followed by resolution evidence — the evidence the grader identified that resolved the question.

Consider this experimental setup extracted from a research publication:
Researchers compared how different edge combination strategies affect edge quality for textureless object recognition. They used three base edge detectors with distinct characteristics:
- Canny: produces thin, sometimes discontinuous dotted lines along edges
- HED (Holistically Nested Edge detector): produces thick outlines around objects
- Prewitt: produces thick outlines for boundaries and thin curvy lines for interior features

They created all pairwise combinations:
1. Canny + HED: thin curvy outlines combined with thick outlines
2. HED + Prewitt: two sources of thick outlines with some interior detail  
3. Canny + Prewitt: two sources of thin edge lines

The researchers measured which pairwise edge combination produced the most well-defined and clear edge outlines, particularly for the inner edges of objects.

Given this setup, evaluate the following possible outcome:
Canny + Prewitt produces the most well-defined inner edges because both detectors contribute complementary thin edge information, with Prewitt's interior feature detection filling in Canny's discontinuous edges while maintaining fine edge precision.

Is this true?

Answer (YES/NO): NO